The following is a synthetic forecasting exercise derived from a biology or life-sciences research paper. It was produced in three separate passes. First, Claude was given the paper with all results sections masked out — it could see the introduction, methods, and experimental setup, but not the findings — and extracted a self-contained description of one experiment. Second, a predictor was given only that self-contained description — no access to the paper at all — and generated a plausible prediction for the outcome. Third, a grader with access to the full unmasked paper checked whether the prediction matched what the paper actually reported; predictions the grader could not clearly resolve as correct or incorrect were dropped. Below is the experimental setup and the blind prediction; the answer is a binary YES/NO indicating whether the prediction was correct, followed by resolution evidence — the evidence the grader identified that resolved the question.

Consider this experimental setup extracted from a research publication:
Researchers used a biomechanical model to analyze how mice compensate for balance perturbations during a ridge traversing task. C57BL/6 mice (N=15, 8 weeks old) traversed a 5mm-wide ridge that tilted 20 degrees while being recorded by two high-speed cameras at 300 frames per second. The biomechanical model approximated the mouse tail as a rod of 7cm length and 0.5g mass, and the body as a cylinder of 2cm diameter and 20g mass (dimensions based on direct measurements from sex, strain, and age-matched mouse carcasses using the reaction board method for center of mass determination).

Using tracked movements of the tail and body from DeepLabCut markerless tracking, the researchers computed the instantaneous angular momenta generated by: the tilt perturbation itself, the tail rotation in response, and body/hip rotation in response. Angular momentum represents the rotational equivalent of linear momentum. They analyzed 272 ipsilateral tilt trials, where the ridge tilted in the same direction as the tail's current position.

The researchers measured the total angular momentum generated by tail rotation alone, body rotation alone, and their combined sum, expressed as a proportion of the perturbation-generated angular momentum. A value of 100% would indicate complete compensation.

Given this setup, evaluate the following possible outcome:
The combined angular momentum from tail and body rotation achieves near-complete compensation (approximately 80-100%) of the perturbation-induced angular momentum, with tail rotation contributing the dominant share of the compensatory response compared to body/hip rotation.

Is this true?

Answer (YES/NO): YES